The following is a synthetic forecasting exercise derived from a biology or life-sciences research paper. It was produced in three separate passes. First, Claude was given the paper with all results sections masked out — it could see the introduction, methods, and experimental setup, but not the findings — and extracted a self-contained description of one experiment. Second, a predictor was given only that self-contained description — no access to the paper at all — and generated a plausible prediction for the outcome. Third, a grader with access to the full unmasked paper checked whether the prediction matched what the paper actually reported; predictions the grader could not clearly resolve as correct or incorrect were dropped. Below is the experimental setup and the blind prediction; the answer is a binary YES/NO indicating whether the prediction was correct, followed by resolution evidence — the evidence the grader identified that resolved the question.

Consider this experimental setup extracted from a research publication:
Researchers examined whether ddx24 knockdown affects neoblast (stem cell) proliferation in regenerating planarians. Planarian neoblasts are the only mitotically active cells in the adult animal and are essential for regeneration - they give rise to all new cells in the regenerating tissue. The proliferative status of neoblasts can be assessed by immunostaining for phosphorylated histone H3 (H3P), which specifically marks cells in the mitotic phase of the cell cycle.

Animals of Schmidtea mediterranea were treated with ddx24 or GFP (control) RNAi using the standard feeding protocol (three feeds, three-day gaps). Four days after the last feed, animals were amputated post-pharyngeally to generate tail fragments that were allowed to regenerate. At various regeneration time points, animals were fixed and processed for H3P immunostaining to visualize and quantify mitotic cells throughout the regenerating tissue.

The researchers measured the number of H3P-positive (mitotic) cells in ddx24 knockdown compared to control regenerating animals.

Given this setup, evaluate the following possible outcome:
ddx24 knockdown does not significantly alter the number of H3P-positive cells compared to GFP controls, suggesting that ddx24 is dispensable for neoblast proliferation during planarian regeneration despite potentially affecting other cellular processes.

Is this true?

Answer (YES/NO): YES